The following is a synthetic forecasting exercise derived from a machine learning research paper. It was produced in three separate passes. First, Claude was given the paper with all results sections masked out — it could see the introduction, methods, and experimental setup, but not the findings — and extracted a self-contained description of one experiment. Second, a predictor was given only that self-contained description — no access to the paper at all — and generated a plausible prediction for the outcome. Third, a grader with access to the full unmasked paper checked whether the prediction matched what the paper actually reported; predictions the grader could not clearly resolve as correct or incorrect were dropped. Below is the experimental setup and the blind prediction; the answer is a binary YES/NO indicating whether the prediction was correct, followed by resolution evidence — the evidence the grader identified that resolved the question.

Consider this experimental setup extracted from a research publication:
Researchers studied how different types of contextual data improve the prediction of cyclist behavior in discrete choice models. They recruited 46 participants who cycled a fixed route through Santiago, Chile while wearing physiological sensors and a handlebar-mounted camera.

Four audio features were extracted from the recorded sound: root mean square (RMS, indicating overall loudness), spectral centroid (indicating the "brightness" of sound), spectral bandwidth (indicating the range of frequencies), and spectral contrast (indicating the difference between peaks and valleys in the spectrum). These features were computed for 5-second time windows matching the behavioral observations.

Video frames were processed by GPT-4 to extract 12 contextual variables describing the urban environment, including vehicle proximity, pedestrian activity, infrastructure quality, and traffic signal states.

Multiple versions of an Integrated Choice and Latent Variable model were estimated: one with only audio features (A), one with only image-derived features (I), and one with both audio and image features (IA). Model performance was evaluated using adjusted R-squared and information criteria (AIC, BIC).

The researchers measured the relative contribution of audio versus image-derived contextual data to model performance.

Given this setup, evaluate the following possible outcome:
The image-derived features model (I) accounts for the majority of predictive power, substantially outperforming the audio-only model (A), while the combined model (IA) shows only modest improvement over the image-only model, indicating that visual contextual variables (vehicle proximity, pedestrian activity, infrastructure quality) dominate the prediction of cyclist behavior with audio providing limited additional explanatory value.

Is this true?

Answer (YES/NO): NO